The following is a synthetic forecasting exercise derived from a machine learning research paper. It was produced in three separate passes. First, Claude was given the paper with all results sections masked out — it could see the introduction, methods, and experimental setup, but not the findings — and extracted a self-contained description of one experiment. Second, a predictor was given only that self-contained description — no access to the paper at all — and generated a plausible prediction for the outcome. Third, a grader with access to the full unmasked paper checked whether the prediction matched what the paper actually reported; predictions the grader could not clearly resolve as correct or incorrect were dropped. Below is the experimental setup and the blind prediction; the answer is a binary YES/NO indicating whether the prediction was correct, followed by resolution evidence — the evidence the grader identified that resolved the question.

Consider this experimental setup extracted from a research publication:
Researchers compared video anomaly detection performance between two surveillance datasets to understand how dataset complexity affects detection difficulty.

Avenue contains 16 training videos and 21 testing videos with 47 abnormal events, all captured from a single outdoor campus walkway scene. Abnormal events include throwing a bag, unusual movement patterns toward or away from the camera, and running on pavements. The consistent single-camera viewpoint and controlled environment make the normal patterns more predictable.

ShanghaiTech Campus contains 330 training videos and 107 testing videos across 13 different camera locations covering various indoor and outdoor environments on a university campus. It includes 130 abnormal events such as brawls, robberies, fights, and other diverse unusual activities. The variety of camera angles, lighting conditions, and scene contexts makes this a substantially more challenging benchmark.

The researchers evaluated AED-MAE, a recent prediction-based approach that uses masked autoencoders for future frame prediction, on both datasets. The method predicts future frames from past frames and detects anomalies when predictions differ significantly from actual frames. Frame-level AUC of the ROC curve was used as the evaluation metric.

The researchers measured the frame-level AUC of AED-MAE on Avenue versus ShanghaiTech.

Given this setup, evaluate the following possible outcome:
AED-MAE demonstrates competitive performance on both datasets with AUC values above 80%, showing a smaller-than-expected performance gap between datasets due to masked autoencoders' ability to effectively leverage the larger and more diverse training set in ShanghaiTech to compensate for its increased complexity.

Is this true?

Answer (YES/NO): NO